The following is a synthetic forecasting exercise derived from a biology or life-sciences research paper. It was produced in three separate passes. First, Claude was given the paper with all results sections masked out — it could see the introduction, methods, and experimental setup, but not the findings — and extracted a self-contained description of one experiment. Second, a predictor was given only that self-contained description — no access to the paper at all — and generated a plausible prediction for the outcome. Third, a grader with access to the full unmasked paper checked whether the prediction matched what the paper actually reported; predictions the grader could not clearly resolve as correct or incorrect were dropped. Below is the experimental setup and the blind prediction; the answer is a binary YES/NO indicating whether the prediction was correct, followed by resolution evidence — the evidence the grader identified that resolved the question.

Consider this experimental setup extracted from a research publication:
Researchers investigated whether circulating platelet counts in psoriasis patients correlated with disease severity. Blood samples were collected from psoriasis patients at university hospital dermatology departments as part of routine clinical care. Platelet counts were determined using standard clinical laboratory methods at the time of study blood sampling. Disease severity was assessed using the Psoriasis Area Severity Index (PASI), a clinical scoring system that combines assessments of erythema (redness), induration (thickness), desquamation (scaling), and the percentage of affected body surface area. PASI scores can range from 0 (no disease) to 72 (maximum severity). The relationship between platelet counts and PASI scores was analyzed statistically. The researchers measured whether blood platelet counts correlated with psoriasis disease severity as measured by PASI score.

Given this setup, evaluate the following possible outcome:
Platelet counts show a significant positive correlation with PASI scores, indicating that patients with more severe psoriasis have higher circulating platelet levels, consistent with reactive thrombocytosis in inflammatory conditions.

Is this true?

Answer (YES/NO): YES